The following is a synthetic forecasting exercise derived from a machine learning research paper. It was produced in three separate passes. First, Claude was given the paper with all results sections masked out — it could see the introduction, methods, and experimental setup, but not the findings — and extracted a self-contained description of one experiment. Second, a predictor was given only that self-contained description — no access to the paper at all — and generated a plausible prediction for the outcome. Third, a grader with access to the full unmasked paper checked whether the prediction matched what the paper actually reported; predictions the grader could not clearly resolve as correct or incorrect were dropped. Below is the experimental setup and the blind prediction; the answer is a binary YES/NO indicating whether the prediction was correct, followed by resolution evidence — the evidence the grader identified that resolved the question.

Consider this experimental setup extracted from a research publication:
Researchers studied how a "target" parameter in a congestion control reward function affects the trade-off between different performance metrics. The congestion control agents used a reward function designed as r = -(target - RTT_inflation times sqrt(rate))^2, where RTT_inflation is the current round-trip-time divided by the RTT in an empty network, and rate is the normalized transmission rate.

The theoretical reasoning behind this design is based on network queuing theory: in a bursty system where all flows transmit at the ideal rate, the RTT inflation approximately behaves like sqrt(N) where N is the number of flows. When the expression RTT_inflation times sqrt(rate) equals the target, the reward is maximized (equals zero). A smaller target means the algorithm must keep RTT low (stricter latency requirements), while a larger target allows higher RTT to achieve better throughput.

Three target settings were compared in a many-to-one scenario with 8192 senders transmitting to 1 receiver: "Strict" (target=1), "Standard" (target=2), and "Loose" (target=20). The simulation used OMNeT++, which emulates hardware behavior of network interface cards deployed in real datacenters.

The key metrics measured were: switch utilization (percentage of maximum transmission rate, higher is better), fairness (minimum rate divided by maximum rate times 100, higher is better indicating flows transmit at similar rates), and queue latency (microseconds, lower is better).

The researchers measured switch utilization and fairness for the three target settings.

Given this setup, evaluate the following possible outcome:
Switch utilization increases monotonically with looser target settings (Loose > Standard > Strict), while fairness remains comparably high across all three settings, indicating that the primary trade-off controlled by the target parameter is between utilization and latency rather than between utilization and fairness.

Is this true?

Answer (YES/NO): NO